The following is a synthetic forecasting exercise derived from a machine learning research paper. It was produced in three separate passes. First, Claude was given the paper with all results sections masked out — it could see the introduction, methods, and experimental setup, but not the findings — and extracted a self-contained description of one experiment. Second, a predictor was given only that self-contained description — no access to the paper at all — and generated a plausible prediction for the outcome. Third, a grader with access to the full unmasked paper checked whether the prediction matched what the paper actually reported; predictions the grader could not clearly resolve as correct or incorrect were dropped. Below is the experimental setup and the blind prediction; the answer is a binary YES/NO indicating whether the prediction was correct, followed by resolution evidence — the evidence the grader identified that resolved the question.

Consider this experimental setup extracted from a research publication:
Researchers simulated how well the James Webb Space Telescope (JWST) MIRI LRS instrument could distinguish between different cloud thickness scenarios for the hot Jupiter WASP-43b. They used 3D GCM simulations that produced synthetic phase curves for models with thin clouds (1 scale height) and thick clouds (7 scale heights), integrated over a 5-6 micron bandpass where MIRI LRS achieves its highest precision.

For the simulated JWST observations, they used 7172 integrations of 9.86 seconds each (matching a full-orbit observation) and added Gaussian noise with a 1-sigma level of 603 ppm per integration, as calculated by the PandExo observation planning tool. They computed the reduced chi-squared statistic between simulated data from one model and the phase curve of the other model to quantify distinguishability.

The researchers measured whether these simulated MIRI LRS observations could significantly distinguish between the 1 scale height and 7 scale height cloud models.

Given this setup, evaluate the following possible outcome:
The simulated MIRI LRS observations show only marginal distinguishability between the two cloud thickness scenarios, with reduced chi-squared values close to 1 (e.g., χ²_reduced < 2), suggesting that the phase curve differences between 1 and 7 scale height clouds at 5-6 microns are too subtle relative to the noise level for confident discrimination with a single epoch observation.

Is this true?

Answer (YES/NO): NO